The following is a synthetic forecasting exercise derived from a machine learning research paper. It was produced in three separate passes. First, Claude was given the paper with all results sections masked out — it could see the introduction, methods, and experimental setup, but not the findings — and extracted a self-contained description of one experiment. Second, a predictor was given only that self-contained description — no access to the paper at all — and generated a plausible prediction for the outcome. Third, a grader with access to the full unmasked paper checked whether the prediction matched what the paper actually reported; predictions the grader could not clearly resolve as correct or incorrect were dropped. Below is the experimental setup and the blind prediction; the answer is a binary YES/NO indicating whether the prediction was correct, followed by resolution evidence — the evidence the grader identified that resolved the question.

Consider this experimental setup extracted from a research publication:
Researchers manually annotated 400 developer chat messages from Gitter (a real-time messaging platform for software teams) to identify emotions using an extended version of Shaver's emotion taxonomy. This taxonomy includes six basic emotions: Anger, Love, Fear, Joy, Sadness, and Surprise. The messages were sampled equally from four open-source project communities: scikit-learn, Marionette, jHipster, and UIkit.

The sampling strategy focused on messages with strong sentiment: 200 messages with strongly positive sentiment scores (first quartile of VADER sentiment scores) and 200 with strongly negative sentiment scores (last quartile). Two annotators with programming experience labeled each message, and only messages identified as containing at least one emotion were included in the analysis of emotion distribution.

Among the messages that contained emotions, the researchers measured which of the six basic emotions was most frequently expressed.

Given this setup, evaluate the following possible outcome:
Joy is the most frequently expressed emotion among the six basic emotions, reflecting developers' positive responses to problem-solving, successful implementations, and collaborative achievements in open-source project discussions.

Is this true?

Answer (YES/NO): YES